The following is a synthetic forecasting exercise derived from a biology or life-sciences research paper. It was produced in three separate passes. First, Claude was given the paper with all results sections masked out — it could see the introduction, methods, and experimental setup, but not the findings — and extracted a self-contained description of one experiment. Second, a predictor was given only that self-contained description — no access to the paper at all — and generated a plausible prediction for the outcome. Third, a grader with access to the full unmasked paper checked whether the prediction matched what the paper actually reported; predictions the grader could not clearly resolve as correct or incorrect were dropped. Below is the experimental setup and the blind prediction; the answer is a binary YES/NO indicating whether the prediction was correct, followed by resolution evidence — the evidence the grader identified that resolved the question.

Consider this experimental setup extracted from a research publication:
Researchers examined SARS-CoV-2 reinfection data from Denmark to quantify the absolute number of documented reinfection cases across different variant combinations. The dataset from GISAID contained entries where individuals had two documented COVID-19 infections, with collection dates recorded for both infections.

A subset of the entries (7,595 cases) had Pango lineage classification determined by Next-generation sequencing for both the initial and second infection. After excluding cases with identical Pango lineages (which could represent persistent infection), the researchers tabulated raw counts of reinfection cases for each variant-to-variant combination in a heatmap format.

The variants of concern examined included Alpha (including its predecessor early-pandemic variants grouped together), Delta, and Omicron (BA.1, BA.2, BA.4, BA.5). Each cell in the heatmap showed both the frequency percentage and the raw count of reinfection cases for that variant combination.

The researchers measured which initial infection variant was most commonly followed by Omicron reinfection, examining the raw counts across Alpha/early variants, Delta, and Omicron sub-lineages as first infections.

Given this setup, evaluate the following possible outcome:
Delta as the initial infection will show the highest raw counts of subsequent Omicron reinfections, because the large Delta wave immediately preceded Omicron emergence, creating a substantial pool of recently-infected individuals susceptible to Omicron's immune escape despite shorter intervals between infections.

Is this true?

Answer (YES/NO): YES